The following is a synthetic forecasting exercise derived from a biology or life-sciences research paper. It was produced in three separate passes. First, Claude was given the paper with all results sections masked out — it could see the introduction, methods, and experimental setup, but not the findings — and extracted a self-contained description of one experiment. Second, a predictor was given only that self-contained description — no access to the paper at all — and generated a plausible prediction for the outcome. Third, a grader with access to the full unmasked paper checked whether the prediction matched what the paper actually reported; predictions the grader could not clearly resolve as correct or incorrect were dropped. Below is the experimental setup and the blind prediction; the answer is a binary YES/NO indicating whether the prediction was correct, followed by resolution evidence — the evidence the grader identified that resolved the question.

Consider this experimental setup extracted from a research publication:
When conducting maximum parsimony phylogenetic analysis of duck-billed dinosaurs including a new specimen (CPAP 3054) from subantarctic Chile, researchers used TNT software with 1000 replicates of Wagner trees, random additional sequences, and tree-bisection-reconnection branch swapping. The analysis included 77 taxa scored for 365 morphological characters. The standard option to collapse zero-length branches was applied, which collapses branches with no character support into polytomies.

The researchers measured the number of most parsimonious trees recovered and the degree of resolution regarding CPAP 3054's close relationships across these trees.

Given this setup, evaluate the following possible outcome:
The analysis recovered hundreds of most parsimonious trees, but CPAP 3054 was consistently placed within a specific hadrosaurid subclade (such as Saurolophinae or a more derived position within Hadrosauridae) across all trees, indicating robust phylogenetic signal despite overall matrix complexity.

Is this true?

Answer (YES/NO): NO